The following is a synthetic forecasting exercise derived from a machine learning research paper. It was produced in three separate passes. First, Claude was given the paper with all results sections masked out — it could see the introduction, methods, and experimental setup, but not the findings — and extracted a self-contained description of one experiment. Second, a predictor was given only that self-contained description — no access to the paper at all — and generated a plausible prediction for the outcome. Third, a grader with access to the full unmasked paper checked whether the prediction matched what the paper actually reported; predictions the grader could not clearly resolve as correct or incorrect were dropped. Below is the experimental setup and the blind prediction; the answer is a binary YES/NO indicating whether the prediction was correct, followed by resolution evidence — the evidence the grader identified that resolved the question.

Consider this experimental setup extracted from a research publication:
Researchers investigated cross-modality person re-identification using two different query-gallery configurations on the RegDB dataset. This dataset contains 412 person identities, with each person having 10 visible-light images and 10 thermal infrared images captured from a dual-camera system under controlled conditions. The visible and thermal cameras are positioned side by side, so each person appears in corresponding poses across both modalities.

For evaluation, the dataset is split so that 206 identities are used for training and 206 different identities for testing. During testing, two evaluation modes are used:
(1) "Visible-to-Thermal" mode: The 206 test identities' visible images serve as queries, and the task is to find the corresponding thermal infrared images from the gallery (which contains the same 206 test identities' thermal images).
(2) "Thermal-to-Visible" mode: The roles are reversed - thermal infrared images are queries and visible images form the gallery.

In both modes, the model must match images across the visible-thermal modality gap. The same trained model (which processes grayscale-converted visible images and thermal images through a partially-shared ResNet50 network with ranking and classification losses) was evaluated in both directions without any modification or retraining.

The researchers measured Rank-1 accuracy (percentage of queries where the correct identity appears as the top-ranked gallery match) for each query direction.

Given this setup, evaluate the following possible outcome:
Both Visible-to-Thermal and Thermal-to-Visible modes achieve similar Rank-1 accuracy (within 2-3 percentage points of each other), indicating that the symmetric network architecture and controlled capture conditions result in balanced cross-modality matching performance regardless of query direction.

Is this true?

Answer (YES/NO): NO